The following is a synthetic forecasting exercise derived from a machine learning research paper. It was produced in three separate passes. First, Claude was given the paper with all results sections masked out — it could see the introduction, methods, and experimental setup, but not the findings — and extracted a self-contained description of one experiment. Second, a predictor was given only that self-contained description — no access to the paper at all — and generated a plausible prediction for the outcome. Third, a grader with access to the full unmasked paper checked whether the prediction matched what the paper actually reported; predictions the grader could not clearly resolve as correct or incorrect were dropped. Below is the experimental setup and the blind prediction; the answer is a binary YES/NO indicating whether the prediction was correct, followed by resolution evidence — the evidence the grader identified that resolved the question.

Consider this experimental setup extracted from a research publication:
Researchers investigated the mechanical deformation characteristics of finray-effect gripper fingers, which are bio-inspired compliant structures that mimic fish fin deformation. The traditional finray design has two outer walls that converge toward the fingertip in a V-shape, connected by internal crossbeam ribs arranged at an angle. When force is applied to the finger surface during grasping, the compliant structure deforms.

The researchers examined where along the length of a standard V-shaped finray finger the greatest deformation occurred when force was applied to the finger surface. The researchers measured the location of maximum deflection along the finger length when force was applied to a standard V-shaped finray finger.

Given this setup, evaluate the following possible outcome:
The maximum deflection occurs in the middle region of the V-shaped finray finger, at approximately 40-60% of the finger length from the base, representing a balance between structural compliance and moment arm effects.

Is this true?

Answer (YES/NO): YES